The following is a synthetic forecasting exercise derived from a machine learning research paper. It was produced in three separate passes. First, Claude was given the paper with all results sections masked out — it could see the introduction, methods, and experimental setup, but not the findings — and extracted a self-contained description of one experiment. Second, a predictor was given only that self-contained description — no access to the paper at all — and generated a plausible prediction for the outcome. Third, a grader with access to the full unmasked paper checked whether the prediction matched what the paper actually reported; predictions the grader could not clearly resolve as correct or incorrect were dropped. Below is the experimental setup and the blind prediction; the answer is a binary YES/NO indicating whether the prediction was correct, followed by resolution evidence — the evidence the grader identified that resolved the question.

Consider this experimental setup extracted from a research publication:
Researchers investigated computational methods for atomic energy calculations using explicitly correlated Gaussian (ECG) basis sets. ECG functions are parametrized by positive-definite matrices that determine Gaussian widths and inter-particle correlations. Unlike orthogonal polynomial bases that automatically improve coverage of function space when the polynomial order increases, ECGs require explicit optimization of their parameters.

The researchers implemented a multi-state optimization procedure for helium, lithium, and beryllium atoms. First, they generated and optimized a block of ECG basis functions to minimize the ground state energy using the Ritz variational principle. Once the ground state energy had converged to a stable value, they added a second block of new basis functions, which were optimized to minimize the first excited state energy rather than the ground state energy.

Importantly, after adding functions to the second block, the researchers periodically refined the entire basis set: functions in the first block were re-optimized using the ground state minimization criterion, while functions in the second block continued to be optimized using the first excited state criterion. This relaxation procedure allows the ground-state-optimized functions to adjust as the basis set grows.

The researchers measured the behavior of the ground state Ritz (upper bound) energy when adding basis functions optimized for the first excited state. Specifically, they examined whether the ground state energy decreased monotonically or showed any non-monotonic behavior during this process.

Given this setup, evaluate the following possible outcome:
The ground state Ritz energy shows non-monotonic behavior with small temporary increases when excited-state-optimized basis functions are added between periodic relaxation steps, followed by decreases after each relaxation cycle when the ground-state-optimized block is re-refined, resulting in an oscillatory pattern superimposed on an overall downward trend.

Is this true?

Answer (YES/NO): YES